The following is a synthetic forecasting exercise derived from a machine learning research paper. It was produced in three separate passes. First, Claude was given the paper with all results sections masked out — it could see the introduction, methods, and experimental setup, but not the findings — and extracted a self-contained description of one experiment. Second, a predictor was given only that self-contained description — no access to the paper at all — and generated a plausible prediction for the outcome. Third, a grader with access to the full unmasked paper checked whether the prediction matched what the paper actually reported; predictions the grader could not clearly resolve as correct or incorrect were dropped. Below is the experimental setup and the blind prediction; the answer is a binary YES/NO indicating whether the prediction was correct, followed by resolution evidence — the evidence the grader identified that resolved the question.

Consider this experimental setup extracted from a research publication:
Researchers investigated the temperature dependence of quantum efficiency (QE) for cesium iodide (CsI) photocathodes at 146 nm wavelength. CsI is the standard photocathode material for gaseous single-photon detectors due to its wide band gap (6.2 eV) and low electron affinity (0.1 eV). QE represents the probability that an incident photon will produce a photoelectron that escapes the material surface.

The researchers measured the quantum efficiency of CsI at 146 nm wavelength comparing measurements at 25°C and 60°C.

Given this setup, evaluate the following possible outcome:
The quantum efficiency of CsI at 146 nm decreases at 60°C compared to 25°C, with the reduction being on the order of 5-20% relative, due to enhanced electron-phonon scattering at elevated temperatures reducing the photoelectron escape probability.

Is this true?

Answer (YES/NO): NO